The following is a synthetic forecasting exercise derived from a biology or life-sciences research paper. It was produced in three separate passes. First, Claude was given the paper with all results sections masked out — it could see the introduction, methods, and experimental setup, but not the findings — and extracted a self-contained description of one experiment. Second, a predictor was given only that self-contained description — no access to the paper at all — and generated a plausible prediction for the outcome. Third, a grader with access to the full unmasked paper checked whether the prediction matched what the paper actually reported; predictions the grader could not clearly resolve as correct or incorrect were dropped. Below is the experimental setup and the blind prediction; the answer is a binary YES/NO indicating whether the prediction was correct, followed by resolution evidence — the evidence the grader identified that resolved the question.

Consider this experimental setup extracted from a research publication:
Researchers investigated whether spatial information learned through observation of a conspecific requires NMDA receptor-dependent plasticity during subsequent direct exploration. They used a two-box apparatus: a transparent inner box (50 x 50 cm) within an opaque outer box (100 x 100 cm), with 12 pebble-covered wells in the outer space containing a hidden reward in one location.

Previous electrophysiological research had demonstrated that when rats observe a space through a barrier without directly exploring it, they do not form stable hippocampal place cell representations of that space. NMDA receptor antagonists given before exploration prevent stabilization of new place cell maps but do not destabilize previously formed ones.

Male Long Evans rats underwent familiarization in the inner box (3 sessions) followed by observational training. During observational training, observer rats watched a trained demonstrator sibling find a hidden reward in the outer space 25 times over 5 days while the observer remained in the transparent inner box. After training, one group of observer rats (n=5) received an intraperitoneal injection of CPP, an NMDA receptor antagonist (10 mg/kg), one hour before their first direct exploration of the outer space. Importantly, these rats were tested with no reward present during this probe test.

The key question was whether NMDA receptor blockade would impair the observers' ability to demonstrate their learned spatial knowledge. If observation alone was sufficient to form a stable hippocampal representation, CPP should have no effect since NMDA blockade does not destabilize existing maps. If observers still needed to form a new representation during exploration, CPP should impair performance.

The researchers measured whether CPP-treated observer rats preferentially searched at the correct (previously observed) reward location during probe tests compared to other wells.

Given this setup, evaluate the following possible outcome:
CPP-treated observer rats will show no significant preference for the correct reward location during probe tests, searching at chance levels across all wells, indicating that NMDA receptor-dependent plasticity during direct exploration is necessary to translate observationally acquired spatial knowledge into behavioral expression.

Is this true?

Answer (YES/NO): NO